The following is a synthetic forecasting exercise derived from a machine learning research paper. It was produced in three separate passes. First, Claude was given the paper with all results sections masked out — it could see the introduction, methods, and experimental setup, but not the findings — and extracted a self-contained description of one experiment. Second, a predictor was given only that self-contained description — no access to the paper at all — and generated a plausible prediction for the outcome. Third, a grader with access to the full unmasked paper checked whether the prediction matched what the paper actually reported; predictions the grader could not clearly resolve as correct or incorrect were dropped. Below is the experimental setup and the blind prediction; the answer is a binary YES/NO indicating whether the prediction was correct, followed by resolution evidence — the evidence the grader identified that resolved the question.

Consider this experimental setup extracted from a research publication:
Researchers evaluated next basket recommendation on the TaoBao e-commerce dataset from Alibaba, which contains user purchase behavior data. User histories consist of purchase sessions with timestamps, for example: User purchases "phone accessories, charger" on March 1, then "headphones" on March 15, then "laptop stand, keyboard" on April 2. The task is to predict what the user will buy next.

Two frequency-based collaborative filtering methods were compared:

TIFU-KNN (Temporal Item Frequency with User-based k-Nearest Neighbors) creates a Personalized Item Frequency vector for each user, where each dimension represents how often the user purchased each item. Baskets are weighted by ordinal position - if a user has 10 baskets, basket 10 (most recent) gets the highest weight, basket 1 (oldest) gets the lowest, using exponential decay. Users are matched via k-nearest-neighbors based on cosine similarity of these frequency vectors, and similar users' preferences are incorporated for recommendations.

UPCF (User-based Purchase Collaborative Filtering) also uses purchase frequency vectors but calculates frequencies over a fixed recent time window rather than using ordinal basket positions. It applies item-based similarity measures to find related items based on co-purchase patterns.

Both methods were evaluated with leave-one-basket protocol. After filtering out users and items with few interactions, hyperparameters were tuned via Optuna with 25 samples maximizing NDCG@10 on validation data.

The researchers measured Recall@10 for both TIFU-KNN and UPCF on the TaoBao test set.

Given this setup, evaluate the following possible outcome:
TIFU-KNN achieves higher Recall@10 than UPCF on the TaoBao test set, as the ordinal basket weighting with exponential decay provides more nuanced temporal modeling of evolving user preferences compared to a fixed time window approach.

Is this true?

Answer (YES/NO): NO